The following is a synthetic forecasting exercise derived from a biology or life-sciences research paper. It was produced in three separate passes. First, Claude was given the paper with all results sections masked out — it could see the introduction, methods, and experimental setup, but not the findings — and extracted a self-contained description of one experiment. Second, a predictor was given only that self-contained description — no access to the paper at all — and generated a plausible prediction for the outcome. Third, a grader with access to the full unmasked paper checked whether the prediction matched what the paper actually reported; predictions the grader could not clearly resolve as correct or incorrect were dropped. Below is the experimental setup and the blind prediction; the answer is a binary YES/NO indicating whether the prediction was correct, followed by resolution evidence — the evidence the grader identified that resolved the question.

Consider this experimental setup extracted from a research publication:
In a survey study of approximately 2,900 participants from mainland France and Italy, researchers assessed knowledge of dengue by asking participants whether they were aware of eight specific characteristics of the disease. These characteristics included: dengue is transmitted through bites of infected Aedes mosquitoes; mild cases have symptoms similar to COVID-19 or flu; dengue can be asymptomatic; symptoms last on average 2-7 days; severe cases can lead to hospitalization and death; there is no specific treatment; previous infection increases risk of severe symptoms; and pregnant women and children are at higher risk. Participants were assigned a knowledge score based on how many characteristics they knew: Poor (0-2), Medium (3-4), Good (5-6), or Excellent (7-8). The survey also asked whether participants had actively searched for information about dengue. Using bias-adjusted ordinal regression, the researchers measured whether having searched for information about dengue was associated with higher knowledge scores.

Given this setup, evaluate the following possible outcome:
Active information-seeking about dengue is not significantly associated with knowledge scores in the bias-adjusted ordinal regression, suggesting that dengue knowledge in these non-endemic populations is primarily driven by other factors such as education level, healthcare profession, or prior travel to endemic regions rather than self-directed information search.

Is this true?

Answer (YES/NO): NO